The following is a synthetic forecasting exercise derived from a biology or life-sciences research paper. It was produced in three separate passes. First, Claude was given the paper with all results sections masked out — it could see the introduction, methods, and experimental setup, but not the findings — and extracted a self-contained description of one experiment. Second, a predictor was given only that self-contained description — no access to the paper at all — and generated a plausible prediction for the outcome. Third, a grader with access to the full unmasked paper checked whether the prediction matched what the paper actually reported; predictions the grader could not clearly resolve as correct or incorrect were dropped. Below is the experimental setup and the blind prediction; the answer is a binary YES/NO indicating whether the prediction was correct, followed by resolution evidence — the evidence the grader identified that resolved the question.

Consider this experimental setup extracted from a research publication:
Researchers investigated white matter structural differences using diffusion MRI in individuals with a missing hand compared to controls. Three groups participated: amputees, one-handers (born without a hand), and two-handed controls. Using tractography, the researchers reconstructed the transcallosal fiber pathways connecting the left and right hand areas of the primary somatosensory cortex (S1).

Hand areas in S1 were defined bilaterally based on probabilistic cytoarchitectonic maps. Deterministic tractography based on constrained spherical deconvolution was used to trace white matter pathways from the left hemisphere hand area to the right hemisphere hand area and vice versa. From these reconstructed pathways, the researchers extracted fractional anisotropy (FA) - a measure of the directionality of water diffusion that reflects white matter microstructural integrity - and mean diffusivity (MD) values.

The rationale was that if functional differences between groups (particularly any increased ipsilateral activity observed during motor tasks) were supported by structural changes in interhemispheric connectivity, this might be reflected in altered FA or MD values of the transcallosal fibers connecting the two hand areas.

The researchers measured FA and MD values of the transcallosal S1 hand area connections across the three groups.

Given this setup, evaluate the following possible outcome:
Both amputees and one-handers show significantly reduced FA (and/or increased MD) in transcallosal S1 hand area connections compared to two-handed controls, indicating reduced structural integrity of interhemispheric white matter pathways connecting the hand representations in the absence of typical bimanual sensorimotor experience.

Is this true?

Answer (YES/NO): NO